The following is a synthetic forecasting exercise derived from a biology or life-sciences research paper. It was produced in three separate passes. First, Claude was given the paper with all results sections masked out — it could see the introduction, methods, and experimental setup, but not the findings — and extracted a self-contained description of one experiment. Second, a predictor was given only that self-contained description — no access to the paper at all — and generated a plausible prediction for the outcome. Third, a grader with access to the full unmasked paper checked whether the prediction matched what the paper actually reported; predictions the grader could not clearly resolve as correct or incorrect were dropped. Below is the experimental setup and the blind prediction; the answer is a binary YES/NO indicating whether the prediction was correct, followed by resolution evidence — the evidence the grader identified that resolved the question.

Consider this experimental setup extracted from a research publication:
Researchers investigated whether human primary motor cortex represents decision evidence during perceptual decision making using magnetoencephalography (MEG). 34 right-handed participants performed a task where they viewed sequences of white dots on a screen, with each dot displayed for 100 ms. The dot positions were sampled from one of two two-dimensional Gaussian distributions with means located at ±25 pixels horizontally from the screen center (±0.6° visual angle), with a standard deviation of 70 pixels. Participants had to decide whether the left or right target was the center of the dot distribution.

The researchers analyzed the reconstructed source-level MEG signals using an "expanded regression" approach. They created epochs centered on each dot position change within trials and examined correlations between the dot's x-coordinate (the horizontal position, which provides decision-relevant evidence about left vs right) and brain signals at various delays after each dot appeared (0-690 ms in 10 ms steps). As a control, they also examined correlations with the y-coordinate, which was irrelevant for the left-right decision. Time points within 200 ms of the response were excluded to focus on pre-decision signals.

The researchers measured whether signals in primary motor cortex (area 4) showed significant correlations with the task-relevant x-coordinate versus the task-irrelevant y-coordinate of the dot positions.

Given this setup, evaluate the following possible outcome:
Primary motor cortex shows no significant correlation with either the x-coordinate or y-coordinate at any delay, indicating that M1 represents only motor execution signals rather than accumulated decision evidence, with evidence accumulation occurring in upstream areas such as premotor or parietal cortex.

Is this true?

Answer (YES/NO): NO